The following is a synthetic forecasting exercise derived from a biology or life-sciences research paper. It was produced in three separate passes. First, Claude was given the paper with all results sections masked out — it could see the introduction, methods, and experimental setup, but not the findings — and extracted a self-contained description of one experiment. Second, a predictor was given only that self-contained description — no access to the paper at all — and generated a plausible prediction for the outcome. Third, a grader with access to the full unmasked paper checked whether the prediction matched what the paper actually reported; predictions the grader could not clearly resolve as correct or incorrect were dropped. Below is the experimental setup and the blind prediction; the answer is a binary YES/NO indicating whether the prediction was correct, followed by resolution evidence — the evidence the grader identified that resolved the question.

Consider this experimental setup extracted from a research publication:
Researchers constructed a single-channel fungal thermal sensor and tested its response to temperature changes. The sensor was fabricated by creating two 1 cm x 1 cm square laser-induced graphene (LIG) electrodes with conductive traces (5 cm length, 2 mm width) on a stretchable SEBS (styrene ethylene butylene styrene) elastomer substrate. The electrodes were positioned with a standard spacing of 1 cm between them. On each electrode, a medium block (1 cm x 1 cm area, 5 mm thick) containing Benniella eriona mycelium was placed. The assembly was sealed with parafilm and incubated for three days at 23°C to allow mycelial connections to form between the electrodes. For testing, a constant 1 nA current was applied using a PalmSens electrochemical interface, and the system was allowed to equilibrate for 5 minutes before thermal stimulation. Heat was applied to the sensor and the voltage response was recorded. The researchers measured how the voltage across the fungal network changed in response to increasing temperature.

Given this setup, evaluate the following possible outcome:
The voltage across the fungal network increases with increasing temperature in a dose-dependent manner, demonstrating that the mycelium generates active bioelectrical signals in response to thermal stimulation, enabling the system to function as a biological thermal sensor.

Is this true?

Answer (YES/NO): YES